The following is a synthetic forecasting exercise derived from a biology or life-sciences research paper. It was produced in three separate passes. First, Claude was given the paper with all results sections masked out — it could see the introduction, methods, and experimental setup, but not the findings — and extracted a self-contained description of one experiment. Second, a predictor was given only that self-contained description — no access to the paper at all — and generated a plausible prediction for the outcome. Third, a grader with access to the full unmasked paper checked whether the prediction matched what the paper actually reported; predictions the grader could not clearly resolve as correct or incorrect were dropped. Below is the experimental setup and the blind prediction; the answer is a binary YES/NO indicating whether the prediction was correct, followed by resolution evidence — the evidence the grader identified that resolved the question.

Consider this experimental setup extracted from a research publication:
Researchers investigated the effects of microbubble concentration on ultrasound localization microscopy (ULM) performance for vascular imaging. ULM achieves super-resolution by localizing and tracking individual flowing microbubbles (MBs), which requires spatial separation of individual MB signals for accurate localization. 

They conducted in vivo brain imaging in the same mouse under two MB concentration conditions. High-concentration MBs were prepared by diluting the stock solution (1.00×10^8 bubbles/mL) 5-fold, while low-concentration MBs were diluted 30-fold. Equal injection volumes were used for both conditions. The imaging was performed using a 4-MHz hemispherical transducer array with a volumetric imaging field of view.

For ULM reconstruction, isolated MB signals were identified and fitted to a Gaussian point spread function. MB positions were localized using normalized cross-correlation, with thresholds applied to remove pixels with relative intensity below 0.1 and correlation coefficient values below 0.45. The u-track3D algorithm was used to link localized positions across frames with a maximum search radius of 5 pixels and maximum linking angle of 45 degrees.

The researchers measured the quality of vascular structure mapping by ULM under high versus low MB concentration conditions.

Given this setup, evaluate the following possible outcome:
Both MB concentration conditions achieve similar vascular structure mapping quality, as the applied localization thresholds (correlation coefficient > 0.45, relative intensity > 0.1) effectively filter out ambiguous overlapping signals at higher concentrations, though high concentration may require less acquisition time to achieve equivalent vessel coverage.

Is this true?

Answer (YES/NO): NO